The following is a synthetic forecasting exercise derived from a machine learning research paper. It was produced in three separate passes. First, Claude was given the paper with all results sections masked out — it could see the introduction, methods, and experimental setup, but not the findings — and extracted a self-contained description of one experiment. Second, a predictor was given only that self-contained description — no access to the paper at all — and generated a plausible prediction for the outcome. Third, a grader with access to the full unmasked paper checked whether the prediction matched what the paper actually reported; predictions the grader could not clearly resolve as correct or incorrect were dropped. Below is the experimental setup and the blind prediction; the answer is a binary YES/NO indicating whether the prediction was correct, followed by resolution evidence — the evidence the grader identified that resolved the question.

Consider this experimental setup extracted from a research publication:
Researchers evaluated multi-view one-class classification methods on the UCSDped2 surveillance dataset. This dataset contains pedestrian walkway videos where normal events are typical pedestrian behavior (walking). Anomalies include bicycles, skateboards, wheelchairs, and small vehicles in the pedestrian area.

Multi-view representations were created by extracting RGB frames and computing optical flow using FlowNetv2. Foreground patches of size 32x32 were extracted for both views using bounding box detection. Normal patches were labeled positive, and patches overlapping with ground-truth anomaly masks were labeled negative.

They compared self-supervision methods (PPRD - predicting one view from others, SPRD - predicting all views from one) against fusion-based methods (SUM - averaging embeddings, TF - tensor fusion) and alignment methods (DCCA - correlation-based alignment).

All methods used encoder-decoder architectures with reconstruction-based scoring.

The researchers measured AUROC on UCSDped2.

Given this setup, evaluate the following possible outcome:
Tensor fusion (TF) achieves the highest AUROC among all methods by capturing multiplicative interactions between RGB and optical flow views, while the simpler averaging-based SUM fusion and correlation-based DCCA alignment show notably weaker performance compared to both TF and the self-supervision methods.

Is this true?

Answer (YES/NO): NO